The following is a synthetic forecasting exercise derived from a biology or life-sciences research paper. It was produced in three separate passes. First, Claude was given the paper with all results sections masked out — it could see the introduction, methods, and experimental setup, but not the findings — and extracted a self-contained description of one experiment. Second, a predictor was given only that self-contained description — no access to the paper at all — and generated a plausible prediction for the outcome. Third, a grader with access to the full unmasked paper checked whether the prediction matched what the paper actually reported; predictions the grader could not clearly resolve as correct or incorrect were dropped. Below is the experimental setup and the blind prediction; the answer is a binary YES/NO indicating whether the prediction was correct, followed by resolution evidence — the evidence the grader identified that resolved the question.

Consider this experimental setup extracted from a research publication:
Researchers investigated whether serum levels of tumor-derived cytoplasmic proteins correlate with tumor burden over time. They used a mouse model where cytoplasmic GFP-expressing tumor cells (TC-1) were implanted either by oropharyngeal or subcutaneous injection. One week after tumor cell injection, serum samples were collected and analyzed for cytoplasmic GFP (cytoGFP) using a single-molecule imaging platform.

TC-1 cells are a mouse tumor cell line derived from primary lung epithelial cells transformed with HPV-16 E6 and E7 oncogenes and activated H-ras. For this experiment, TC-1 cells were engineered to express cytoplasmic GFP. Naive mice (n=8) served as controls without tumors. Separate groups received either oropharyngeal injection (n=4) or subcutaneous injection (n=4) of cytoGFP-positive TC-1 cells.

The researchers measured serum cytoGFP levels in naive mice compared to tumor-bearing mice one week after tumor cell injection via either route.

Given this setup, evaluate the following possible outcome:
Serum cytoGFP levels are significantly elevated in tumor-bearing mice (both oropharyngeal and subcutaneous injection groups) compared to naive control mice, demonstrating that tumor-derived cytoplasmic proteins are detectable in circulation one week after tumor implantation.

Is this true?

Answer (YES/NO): YES